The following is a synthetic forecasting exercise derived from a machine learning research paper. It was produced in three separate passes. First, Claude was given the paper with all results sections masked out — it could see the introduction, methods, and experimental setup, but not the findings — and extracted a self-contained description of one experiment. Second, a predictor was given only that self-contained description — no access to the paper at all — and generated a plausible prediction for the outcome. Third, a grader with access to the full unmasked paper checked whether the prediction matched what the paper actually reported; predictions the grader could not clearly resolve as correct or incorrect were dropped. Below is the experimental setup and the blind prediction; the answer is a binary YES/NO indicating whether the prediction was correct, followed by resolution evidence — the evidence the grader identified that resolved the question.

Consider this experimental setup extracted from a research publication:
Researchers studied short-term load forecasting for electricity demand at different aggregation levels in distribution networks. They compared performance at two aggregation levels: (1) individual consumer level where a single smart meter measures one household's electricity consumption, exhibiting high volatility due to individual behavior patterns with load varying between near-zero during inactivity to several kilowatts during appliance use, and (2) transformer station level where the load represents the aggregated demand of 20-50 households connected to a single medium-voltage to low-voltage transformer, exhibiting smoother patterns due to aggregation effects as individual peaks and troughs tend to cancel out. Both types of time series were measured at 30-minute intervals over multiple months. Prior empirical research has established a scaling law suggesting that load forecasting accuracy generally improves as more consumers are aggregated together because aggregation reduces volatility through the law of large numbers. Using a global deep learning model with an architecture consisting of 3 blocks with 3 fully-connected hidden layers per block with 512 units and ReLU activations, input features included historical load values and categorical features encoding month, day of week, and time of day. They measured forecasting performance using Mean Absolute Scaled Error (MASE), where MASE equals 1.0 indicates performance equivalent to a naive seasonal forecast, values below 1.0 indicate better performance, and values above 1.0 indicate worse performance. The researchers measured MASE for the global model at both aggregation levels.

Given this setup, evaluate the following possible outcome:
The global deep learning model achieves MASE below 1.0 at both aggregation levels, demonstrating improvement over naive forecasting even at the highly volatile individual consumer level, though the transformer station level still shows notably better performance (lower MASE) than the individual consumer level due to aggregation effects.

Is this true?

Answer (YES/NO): YES